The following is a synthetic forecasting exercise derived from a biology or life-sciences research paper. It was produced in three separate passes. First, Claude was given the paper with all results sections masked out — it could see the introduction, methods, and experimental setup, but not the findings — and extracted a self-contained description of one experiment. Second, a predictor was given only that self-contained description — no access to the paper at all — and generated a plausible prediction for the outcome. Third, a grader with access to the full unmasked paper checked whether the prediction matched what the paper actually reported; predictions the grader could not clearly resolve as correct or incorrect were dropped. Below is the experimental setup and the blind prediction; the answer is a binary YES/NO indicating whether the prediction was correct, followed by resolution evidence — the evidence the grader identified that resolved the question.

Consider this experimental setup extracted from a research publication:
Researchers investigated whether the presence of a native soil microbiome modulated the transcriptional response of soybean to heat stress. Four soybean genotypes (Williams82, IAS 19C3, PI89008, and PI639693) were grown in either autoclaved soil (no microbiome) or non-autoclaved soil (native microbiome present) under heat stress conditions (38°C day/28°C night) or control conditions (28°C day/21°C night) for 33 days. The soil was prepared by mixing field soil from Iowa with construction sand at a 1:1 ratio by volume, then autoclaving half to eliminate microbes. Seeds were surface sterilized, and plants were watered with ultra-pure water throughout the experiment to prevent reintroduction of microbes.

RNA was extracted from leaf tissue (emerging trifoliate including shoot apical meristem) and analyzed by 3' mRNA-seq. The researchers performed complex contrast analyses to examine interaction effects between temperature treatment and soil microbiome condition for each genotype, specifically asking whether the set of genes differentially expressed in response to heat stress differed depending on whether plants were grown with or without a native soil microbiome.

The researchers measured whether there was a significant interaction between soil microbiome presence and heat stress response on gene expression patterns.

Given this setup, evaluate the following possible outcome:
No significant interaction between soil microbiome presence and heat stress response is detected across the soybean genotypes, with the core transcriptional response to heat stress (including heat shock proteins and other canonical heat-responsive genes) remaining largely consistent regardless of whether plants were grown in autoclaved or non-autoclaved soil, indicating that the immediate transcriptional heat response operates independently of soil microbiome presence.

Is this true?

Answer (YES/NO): NO